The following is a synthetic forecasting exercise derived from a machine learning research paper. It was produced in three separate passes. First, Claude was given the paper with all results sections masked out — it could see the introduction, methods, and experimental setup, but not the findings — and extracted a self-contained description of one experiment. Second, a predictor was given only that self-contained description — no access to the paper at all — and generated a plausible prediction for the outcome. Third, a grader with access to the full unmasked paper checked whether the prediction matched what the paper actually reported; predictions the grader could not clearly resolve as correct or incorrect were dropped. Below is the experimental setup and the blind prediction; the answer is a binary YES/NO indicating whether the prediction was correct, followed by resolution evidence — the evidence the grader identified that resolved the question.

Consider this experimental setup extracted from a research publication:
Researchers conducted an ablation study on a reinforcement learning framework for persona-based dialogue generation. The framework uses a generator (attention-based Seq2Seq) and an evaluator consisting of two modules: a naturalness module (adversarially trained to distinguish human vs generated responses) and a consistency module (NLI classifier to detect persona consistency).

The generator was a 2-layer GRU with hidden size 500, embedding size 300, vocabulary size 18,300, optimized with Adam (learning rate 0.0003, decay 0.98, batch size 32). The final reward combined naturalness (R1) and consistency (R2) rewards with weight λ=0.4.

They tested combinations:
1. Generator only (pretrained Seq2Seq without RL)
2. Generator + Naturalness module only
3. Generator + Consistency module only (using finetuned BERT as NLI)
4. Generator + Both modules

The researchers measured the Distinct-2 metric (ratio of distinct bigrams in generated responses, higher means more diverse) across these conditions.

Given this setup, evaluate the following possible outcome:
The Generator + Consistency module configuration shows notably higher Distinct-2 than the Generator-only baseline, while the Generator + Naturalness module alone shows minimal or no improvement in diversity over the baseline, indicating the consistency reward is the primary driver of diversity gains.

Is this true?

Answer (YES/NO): NO